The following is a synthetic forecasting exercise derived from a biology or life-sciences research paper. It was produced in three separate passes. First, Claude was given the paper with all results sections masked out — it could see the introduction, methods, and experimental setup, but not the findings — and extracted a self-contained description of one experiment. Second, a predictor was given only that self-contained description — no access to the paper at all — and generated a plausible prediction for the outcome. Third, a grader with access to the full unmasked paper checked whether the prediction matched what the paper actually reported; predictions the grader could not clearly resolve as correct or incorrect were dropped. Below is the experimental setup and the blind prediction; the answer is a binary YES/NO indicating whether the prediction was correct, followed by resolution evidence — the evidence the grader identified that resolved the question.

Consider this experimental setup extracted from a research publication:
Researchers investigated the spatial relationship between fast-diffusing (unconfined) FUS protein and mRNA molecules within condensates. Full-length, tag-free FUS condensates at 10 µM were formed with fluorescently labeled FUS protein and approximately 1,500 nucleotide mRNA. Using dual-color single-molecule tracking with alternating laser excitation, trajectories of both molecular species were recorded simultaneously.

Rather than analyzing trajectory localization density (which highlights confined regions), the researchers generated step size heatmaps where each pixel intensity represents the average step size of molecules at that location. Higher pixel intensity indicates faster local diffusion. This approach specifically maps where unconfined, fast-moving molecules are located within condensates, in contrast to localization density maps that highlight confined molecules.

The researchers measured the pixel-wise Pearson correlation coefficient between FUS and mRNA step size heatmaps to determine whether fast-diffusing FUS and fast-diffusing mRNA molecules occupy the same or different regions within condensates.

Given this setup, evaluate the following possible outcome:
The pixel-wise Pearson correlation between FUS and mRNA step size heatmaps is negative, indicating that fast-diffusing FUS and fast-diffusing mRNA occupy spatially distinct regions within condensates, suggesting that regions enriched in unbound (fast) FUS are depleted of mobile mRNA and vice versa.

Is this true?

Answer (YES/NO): NO